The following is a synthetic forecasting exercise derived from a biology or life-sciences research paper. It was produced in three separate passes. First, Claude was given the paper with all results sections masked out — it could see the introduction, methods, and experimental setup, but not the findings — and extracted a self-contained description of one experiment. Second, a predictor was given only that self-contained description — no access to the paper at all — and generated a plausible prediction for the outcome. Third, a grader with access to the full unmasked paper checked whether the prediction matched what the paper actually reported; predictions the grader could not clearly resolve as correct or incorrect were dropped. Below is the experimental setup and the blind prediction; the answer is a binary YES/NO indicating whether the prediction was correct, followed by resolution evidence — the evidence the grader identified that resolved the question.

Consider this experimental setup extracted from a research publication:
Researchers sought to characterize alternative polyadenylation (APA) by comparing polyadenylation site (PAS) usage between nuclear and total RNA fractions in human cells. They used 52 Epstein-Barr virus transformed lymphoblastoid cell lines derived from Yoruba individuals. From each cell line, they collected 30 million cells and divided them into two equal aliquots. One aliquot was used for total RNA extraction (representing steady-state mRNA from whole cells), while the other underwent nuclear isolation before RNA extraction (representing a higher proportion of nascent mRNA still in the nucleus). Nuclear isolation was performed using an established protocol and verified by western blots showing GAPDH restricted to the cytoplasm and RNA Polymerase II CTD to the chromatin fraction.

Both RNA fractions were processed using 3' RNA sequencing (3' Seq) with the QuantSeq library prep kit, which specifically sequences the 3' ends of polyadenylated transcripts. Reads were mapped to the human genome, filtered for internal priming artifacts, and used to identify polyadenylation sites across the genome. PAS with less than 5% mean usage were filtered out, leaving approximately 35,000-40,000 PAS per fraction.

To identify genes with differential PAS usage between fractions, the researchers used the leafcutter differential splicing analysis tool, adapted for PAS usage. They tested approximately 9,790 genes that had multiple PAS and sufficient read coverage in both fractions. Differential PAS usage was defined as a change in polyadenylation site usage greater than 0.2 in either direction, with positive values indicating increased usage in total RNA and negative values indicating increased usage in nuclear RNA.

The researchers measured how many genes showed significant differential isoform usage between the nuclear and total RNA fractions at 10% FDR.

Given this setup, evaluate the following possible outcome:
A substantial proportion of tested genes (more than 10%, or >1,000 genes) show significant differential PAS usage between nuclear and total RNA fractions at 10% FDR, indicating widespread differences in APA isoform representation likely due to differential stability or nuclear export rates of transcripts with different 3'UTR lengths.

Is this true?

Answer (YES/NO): YES